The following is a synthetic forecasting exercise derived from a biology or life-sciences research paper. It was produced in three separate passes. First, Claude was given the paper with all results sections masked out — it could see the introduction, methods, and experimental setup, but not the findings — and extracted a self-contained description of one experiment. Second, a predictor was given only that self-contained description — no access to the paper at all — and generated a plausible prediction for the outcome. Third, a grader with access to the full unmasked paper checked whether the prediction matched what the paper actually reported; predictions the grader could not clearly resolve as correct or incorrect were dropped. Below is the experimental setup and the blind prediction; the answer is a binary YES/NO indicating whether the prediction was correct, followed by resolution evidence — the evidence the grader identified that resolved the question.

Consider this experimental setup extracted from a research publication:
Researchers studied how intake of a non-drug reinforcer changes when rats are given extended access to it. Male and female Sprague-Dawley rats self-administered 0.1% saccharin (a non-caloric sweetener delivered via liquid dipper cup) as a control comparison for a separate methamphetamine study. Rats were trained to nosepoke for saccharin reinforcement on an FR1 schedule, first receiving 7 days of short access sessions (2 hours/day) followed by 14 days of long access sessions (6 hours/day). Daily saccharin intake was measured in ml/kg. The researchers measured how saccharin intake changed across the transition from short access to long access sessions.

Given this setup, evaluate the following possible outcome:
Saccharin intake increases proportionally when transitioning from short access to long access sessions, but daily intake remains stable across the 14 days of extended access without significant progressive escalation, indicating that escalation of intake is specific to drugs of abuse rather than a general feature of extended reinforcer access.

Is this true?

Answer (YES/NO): NO